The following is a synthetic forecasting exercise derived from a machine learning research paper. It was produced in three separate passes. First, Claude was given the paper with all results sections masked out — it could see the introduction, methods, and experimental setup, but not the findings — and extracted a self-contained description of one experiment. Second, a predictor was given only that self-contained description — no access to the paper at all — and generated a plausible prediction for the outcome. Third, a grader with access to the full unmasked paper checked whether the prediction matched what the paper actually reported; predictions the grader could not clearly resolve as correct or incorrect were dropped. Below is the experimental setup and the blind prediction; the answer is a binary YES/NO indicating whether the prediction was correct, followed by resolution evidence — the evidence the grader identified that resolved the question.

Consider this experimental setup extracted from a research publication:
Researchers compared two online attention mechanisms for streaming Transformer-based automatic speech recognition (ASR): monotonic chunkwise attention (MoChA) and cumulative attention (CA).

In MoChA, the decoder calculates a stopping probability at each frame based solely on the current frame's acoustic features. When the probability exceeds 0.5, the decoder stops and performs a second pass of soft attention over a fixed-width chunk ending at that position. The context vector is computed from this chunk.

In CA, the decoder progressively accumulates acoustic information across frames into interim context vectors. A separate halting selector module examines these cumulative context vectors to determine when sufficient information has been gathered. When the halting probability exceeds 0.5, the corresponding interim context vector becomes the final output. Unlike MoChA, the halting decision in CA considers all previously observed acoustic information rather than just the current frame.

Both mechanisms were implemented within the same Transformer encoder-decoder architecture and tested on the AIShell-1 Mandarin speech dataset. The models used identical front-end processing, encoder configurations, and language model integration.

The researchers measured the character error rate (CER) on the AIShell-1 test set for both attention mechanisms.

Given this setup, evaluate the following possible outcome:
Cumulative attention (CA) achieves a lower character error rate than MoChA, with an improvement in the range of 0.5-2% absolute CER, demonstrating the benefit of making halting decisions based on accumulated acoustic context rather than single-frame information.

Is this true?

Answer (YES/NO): NO